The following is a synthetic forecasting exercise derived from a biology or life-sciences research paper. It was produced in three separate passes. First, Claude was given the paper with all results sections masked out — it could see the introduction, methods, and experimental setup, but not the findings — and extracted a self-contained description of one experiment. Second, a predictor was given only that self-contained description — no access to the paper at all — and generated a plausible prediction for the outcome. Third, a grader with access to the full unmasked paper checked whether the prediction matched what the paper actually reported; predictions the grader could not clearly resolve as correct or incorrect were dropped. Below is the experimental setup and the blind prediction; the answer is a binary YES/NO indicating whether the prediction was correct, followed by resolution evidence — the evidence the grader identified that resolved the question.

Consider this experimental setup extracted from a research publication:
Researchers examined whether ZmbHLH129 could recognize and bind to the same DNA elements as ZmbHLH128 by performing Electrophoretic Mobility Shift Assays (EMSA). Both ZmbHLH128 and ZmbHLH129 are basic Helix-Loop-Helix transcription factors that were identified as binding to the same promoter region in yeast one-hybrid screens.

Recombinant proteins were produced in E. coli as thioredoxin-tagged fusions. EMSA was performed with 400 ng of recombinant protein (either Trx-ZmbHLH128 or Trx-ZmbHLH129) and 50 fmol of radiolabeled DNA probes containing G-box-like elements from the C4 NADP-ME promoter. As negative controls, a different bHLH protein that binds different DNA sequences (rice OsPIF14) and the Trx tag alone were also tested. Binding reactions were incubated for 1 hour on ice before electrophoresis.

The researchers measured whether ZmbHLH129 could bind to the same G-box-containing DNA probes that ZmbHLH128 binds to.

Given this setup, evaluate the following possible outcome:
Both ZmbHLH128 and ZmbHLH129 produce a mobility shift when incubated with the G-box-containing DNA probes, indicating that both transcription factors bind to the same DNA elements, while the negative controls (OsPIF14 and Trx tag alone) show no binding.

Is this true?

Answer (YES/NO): YES